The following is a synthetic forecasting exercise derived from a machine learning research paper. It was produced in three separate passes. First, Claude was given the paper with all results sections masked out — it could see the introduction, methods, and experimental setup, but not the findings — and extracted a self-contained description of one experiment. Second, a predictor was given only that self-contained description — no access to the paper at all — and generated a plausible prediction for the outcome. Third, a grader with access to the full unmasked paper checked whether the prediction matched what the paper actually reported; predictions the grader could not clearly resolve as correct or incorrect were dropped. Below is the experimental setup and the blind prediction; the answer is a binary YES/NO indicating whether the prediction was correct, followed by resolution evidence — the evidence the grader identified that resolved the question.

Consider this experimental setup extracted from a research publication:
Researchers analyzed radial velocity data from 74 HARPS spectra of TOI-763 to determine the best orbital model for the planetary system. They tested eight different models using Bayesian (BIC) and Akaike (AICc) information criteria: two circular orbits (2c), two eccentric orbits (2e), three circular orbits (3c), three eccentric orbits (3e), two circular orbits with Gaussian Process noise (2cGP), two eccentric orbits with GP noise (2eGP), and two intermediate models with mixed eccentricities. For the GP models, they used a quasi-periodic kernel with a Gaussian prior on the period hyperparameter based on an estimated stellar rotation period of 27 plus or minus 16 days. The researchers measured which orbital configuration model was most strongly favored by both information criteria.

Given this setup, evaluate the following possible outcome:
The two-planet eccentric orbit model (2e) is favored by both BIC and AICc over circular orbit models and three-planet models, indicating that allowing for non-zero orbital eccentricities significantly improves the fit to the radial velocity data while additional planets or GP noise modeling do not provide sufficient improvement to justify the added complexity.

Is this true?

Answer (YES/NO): NO